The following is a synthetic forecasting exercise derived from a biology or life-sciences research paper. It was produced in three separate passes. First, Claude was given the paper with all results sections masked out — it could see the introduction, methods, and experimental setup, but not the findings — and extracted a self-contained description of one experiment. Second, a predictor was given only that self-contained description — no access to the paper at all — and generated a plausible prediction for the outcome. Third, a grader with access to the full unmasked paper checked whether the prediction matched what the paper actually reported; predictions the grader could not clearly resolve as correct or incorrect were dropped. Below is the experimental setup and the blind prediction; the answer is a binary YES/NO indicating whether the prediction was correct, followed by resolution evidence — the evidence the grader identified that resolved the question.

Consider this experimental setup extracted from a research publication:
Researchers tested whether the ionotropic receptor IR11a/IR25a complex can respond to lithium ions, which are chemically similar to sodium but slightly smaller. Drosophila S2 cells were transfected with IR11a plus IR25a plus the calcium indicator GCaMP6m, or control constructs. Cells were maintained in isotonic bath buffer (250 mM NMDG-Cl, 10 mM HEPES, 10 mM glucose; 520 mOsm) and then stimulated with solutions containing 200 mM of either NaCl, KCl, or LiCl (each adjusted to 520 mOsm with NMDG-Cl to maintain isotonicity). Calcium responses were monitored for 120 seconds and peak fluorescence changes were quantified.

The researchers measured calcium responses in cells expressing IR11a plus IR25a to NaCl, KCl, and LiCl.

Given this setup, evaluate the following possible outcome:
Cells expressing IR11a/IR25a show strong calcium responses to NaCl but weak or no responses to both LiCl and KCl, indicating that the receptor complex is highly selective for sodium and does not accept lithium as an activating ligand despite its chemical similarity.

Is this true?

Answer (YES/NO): YES